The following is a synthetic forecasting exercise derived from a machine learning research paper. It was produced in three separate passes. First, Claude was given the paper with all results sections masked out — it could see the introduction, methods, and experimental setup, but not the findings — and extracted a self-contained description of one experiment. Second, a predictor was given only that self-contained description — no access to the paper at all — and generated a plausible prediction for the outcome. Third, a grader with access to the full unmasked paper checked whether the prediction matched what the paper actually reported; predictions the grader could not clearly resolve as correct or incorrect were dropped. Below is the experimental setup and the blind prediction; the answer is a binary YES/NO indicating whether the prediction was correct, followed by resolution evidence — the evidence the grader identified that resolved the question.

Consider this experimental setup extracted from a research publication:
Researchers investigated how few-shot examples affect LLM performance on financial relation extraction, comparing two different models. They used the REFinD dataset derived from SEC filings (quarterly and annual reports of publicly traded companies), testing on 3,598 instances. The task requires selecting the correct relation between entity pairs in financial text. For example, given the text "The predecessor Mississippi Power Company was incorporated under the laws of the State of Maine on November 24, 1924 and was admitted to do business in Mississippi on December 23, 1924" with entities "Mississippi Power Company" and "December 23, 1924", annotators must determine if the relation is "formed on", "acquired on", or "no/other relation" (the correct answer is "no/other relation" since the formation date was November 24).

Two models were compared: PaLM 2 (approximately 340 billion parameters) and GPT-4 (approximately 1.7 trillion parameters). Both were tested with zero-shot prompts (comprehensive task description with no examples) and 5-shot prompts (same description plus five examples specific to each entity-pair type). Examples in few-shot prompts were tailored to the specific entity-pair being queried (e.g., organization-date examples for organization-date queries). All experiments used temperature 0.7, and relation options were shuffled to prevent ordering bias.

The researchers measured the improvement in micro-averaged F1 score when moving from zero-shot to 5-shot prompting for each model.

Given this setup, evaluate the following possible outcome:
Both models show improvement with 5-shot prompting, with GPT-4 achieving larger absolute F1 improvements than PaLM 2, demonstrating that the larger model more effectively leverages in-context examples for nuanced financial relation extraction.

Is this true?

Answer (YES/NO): NO